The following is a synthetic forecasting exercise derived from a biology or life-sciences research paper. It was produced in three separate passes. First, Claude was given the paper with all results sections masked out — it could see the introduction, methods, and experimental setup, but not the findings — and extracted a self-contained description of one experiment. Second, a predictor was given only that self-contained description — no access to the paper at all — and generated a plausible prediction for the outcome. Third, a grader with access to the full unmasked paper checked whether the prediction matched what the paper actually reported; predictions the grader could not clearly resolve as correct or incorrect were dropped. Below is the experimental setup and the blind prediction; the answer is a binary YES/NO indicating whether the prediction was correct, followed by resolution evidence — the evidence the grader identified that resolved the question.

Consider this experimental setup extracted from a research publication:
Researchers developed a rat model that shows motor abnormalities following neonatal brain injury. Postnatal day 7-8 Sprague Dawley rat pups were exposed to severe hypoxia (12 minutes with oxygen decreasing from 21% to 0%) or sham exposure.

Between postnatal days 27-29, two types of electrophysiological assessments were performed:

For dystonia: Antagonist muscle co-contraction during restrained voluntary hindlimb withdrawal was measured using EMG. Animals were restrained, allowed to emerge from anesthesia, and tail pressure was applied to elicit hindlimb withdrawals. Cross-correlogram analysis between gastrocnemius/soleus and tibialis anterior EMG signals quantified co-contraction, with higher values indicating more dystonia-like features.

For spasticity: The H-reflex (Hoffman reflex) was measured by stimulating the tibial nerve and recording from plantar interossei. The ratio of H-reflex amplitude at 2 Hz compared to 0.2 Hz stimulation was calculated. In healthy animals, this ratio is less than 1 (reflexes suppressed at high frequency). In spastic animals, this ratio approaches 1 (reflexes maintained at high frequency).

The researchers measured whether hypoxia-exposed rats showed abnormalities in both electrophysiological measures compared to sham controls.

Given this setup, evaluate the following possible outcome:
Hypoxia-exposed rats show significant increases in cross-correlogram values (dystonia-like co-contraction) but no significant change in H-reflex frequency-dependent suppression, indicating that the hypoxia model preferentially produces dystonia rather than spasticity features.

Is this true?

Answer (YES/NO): NO